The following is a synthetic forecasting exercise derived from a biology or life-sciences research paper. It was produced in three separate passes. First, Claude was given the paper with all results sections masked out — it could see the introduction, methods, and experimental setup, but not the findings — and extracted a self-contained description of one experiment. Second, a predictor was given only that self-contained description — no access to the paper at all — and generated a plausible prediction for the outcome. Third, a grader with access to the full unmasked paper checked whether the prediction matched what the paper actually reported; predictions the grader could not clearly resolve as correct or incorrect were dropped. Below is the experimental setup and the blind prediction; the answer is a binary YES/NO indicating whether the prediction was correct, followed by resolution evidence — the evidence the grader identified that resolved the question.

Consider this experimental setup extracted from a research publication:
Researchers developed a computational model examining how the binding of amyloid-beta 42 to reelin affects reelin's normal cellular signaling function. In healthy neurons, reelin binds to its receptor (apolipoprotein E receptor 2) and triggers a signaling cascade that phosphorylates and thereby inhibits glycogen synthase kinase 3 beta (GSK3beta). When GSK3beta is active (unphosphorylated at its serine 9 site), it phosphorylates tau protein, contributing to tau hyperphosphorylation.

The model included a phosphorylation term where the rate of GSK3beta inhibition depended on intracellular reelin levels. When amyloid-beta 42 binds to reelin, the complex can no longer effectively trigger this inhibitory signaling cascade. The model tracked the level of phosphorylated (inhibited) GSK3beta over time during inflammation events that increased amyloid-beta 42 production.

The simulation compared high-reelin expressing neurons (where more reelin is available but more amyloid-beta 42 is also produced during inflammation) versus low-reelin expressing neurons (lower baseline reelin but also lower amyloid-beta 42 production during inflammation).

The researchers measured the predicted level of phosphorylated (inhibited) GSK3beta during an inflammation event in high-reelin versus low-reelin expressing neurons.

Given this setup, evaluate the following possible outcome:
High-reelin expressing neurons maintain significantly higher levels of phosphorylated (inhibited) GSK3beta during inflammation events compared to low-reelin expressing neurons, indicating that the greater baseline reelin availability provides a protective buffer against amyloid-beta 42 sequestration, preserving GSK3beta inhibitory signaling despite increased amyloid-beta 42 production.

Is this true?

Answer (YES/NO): NO